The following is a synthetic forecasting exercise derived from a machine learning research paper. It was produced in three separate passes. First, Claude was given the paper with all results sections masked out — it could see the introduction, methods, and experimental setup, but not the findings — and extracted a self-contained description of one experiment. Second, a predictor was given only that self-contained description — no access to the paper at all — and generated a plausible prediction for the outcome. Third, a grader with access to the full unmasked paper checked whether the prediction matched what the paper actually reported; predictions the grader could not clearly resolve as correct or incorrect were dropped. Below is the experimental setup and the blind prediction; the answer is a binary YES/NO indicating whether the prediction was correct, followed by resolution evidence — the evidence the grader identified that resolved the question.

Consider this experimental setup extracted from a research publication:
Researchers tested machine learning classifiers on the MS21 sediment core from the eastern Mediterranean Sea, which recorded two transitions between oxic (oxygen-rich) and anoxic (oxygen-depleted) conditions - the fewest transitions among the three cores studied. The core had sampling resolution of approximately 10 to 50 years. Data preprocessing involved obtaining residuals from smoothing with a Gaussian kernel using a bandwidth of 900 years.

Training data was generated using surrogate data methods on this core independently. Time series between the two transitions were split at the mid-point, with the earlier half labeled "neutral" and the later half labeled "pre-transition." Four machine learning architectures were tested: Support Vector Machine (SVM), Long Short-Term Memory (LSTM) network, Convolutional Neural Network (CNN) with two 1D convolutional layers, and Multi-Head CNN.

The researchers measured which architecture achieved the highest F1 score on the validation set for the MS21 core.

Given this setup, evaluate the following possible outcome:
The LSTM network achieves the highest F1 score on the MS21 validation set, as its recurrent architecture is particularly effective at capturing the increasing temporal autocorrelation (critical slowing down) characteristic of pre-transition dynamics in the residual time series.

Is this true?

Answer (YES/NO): NO